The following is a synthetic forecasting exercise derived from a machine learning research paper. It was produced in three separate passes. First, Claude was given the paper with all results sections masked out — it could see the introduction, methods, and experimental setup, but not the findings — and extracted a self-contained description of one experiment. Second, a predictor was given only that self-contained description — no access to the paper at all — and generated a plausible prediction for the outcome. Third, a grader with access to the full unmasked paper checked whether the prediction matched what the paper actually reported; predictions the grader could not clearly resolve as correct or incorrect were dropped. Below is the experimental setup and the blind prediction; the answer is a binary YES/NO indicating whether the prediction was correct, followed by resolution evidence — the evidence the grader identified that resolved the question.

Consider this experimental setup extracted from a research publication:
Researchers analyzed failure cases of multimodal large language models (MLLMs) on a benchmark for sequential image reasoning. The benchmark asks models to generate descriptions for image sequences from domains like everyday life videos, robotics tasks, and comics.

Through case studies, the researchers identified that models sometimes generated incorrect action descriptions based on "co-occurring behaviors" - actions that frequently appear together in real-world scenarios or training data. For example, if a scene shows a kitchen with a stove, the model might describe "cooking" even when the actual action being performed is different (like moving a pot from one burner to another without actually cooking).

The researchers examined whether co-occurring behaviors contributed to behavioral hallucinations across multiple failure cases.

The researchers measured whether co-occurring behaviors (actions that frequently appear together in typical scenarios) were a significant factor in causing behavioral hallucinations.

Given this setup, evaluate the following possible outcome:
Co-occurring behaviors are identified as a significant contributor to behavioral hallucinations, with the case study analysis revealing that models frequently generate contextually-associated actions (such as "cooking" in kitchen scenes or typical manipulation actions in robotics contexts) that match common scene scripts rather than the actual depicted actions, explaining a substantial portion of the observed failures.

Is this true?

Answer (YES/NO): NO